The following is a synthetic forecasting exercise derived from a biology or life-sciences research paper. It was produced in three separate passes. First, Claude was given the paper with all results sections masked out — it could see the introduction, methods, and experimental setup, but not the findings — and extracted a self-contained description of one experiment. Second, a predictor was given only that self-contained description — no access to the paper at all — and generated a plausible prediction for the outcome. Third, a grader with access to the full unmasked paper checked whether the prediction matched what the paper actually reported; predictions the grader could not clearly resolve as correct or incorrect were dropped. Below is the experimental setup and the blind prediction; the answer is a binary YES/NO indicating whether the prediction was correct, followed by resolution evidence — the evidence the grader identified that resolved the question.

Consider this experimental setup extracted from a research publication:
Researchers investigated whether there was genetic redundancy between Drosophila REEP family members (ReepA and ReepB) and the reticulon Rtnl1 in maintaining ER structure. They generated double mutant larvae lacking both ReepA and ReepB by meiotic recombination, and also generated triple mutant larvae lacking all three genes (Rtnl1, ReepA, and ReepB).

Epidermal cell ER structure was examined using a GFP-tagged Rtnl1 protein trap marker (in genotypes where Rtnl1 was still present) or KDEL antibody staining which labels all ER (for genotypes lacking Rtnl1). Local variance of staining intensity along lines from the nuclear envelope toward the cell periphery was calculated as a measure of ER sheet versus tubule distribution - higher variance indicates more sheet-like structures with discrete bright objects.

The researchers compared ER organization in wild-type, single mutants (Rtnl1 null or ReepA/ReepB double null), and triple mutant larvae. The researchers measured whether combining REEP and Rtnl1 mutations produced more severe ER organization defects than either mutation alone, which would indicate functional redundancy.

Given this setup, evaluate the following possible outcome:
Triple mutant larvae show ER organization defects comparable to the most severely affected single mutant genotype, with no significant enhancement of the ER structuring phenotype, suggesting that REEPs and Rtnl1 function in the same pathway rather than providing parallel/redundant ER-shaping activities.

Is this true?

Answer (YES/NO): NO